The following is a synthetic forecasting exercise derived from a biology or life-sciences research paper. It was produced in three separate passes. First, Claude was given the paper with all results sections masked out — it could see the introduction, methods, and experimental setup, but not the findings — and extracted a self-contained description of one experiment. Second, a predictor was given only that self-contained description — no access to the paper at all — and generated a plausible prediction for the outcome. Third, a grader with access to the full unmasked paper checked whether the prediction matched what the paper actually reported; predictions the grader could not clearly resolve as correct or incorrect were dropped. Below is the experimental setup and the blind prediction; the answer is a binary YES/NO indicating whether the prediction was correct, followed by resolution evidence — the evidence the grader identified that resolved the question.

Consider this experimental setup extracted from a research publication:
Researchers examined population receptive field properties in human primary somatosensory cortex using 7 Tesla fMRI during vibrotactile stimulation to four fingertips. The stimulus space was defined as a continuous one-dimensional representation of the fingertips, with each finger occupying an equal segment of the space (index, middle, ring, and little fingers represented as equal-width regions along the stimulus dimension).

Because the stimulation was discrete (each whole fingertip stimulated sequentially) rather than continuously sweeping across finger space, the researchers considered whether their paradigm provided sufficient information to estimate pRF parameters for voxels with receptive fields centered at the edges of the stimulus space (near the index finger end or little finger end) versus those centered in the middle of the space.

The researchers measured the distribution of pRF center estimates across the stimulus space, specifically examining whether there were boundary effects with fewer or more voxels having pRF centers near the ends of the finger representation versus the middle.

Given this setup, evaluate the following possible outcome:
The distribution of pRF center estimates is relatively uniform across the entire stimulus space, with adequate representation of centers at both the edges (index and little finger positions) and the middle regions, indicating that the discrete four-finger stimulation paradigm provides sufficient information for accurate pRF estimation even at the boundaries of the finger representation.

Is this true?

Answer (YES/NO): NO